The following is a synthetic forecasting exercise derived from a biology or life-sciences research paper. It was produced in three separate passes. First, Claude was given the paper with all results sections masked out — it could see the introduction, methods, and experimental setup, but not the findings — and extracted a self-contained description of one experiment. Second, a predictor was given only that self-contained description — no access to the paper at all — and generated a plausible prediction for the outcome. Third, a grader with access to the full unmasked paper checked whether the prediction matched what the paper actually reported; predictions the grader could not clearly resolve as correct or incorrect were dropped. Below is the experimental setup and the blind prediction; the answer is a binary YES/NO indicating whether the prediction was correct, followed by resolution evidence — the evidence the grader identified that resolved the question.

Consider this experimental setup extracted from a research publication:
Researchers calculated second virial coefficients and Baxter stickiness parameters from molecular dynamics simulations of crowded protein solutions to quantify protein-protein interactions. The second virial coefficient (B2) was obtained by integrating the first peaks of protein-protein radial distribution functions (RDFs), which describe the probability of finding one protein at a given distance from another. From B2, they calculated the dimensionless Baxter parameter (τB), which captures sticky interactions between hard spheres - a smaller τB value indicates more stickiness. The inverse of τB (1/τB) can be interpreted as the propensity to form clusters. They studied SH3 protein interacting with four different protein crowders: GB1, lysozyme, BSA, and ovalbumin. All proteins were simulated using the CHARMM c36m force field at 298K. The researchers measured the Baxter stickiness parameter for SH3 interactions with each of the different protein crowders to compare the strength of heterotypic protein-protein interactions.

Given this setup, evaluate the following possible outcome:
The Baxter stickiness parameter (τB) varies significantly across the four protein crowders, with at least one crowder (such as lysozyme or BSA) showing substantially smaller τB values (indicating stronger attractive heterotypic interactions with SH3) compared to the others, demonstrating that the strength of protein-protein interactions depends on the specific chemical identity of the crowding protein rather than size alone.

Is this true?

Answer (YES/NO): YES